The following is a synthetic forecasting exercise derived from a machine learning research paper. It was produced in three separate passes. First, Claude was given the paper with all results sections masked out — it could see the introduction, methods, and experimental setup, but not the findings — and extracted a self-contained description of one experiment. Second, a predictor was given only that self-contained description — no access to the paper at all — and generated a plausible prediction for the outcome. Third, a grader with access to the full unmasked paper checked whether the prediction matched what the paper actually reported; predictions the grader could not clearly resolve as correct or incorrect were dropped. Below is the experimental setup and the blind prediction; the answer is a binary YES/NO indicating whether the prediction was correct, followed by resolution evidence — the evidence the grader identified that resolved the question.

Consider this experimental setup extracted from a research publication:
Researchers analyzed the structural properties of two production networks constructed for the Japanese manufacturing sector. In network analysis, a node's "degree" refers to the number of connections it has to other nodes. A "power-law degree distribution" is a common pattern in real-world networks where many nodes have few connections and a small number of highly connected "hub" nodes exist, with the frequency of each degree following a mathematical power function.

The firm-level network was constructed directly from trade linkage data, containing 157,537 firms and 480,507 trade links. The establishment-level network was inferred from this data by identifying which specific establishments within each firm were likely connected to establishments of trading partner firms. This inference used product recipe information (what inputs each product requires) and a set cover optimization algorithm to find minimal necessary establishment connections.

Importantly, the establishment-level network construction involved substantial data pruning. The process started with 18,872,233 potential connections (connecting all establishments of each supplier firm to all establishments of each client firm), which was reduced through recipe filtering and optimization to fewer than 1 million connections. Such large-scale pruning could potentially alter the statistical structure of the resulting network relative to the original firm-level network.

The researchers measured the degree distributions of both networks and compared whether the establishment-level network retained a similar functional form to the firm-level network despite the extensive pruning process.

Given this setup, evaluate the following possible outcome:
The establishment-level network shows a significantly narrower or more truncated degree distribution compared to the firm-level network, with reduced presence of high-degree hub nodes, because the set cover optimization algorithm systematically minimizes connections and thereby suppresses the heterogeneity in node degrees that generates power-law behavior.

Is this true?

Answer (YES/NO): NO